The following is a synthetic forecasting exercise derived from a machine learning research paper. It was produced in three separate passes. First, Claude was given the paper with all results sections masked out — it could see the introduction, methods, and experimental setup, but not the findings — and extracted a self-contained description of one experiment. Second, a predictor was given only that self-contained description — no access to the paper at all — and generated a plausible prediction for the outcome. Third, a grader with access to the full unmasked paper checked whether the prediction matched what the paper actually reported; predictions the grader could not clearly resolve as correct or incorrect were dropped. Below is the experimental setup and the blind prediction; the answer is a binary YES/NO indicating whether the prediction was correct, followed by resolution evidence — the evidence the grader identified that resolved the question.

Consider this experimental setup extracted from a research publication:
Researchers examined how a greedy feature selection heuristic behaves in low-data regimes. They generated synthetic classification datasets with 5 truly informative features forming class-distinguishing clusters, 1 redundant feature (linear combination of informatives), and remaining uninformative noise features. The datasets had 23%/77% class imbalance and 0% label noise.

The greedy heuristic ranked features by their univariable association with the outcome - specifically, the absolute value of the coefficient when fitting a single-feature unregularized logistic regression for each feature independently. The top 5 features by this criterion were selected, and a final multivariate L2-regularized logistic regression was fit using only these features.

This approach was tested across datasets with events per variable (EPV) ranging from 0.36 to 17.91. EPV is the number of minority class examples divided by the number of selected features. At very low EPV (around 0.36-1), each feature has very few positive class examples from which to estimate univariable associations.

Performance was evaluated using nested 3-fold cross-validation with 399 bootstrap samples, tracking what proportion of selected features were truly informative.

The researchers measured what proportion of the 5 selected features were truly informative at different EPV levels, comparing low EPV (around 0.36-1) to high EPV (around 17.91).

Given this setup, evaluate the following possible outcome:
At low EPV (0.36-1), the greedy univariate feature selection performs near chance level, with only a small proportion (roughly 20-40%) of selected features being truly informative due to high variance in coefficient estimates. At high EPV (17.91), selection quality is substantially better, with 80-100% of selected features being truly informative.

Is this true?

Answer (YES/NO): NO